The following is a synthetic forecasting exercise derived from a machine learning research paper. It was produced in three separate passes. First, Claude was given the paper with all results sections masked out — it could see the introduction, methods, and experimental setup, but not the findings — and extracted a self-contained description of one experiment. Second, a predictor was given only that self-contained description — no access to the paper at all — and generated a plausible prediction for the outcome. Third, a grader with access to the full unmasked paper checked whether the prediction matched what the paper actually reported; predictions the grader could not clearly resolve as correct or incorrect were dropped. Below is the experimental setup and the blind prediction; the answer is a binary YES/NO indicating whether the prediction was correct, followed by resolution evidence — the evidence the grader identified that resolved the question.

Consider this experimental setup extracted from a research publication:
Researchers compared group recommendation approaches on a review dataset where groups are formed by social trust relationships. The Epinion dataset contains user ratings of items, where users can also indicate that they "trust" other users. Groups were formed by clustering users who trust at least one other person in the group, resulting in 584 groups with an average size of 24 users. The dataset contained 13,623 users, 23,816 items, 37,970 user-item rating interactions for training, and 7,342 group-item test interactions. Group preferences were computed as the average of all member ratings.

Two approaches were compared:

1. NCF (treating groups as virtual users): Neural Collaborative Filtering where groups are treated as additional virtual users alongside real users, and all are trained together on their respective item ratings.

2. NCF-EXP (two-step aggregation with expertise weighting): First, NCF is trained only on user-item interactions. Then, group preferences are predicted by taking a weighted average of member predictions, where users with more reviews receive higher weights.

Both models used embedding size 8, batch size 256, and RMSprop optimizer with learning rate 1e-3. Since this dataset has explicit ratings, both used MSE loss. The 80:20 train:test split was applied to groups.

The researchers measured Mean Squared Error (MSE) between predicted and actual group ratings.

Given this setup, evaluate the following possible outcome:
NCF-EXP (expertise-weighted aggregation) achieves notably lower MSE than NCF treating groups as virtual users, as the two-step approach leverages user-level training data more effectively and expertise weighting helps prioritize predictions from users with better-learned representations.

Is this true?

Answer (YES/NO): NO